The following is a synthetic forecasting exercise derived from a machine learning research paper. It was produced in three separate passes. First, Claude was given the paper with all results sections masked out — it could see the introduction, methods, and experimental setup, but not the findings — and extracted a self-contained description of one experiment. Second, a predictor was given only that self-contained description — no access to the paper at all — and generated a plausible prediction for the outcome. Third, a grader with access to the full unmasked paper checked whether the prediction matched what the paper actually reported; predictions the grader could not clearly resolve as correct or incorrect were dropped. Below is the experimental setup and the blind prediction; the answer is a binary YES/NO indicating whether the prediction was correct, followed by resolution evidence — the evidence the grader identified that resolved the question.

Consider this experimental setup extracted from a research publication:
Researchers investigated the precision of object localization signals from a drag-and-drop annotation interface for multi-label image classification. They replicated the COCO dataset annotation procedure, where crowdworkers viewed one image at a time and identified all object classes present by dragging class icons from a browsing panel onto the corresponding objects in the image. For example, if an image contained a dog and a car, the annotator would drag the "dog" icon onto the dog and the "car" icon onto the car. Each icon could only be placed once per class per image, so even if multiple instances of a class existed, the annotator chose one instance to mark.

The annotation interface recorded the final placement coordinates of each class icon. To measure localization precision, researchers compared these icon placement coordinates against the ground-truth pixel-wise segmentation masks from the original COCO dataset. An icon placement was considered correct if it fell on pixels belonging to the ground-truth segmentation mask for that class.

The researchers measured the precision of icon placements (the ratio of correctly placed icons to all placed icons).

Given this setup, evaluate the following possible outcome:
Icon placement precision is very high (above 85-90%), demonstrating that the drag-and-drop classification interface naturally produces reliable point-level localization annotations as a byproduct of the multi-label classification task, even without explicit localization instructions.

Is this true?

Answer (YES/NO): YES